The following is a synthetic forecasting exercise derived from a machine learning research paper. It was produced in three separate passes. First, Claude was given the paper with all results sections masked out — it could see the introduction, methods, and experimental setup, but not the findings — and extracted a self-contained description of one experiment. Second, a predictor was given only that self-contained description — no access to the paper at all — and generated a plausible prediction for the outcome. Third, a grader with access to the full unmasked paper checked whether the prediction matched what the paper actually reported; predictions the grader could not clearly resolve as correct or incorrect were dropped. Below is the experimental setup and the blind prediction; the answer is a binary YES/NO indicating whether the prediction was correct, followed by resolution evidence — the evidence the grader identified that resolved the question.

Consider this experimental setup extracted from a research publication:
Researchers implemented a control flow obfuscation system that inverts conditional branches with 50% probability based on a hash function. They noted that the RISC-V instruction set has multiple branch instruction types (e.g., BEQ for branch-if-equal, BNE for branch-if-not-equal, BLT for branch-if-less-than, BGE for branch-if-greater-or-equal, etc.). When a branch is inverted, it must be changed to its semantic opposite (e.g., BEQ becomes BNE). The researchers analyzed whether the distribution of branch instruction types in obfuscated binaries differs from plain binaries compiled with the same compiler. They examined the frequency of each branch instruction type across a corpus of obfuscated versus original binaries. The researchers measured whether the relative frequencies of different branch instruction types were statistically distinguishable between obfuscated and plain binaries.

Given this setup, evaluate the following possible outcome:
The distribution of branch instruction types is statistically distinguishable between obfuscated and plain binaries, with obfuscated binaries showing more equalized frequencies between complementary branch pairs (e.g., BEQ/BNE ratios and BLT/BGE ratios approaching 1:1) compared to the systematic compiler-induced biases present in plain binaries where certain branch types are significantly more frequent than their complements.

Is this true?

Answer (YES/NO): NO